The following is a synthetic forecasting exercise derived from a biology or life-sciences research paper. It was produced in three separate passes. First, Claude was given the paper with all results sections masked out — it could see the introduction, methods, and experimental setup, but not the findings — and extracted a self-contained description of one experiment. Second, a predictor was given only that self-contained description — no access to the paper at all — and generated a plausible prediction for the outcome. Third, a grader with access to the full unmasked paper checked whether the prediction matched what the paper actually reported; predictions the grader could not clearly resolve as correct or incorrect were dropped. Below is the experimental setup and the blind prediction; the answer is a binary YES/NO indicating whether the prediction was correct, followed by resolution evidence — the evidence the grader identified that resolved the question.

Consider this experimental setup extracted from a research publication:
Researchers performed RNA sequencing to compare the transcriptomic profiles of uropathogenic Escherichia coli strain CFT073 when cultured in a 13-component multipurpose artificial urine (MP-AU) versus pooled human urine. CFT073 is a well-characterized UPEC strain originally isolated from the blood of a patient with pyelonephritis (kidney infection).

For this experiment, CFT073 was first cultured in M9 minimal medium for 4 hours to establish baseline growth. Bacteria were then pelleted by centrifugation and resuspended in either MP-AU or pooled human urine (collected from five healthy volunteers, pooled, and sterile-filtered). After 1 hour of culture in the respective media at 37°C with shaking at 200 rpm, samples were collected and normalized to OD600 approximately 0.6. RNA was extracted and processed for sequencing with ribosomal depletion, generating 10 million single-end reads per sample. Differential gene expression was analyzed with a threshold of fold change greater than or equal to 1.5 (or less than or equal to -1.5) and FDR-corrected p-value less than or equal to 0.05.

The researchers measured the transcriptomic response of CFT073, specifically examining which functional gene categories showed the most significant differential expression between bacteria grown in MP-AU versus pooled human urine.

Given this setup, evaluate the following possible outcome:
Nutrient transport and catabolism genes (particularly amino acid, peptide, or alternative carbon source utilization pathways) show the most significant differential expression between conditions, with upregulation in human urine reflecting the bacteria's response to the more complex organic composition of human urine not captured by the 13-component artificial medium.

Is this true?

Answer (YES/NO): NO